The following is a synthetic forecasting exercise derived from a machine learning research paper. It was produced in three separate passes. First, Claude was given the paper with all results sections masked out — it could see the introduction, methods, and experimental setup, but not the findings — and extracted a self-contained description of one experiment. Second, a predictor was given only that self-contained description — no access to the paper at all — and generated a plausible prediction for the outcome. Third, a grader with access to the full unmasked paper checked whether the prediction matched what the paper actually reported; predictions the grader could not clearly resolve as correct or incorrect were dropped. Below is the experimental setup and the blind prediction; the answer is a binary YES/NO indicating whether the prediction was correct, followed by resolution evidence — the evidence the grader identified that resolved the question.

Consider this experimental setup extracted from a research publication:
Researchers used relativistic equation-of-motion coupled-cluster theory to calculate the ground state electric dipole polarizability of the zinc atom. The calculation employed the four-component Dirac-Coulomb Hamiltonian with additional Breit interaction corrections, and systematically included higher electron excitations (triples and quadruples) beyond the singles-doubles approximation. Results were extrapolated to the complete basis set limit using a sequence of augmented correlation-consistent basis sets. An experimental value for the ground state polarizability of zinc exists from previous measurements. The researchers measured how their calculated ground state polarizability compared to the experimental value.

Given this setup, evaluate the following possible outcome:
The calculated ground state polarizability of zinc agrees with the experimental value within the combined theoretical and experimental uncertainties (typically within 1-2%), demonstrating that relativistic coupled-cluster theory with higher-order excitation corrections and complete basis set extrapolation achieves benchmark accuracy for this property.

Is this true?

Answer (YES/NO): YES